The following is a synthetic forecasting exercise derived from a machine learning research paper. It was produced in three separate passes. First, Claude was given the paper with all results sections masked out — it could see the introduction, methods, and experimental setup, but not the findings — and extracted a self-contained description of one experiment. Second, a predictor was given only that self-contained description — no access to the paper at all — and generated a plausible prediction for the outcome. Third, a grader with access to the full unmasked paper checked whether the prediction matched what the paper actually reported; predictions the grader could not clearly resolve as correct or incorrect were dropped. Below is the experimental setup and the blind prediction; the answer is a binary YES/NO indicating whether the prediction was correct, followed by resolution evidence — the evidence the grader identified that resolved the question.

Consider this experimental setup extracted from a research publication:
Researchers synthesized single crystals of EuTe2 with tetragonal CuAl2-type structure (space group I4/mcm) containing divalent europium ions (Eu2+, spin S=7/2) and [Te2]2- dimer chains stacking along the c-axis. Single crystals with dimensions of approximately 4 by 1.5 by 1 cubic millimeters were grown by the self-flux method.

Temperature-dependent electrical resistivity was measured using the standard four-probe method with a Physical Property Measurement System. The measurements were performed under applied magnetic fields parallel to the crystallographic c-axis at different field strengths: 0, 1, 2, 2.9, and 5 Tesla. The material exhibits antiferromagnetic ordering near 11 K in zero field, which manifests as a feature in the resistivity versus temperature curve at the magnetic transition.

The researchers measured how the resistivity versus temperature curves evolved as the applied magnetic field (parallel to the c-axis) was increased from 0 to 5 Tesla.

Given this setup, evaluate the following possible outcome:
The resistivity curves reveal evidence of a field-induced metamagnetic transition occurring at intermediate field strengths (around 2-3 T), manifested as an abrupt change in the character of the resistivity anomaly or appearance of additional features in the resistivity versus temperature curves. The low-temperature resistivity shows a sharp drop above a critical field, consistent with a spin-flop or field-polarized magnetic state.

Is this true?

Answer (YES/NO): YES